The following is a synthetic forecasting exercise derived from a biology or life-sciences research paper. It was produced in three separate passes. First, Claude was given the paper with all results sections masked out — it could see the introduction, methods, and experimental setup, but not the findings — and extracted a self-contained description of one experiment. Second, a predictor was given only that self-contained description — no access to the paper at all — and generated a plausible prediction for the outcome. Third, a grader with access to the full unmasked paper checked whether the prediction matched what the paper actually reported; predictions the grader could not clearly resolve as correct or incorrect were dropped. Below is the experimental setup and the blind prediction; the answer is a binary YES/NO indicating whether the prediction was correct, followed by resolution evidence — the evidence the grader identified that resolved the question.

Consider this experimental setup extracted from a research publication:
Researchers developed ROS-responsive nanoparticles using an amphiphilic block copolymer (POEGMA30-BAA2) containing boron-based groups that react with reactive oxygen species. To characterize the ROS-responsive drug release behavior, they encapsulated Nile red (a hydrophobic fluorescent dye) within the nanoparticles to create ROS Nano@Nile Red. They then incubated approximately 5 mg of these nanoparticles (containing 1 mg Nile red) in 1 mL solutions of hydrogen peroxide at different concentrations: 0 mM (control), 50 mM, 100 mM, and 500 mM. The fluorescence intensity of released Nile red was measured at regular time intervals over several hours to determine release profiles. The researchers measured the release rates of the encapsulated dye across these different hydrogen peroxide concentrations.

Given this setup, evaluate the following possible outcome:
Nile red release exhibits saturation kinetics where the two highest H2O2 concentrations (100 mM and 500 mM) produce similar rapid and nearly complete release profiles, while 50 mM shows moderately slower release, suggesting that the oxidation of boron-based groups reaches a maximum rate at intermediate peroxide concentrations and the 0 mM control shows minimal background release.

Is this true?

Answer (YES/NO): NO